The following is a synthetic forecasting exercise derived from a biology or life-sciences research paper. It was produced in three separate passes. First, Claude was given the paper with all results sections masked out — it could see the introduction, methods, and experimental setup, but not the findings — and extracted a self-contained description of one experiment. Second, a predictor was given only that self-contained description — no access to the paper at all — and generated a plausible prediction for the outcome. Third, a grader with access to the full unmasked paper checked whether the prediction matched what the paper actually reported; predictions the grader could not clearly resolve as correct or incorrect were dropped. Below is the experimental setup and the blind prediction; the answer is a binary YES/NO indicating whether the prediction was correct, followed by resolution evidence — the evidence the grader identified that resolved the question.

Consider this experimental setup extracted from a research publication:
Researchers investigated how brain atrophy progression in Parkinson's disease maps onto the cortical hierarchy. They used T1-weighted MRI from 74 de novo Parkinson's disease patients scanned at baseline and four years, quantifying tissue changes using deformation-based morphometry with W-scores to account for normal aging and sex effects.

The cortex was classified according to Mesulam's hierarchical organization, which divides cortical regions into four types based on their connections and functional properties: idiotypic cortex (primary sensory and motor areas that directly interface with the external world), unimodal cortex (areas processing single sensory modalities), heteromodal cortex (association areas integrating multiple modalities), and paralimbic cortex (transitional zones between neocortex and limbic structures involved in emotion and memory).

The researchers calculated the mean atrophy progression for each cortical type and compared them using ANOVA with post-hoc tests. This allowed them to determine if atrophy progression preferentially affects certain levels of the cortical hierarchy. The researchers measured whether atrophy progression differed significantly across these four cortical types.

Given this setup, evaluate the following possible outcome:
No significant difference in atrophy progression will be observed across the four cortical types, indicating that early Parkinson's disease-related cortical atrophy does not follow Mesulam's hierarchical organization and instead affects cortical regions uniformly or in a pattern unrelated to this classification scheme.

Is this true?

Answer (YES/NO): NO